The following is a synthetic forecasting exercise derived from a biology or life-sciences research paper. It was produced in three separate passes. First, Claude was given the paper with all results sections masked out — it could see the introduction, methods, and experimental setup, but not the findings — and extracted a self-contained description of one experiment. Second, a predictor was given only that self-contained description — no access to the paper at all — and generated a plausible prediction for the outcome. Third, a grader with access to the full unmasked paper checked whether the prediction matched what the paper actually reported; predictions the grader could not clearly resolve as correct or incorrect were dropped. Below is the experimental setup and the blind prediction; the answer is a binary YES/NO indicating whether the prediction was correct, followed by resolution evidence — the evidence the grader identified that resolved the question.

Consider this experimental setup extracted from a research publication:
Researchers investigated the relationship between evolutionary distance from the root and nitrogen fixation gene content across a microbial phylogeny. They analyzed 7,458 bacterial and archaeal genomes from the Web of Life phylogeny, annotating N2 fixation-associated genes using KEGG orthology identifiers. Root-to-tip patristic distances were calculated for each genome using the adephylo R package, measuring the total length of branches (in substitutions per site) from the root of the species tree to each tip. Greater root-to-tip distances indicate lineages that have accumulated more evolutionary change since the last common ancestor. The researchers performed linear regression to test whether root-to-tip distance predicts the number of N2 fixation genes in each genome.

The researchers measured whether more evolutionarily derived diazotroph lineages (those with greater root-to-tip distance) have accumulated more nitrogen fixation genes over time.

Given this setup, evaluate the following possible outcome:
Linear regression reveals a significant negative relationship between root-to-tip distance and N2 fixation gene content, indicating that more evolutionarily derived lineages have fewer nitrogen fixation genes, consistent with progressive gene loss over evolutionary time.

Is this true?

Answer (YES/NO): NO